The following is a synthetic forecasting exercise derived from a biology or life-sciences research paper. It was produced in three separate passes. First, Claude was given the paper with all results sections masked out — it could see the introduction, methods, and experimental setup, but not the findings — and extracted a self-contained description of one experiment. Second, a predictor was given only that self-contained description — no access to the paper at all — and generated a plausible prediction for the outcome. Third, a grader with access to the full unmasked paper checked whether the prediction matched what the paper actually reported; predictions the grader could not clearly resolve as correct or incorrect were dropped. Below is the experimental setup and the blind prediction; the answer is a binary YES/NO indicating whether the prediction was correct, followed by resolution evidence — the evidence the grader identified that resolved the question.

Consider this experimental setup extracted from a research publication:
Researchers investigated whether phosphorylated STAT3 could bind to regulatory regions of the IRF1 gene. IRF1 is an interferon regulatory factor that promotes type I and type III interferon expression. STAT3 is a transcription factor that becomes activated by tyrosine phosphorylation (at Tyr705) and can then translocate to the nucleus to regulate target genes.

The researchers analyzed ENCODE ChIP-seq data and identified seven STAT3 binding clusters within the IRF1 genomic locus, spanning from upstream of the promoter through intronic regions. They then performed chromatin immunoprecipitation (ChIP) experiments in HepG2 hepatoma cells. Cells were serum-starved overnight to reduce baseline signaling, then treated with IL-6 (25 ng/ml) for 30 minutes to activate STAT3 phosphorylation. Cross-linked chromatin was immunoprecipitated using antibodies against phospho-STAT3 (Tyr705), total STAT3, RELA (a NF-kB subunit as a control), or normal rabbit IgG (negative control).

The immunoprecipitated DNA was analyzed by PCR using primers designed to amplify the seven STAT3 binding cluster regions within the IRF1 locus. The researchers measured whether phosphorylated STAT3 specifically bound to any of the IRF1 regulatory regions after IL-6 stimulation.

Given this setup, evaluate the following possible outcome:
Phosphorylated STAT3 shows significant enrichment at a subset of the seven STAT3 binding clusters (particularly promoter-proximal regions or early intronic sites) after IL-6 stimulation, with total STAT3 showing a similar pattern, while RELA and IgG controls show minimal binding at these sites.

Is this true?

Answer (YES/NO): NO